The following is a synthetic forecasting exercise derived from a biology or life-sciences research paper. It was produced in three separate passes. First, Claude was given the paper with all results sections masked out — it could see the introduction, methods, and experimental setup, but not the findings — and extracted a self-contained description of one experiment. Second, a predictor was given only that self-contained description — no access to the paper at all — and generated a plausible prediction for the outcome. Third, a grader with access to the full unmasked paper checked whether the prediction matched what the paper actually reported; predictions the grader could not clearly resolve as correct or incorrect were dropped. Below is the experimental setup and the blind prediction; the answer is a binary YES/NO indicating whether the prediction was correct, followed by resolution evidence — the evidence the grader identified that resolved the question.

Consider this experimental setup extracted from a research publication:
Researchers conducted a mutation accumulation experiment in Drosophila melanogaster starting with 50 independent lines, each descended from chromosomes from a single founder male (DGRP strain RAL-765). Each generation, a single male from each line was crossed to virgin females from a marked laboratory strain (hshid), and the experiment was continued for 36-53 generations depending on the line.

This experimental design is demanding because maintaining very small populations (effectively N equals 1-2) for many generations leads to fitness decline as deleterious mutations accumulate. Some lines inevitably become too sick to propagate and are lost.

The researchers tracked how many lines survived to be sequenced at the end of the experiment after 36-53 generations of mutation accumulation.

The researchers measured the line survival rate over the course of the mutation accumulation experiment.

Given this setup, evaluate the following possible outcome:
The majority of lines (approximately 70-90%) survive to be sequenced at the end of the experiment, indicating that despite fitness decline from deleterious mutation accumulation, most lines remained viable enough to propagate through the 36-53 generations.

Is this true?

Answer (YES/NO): NO